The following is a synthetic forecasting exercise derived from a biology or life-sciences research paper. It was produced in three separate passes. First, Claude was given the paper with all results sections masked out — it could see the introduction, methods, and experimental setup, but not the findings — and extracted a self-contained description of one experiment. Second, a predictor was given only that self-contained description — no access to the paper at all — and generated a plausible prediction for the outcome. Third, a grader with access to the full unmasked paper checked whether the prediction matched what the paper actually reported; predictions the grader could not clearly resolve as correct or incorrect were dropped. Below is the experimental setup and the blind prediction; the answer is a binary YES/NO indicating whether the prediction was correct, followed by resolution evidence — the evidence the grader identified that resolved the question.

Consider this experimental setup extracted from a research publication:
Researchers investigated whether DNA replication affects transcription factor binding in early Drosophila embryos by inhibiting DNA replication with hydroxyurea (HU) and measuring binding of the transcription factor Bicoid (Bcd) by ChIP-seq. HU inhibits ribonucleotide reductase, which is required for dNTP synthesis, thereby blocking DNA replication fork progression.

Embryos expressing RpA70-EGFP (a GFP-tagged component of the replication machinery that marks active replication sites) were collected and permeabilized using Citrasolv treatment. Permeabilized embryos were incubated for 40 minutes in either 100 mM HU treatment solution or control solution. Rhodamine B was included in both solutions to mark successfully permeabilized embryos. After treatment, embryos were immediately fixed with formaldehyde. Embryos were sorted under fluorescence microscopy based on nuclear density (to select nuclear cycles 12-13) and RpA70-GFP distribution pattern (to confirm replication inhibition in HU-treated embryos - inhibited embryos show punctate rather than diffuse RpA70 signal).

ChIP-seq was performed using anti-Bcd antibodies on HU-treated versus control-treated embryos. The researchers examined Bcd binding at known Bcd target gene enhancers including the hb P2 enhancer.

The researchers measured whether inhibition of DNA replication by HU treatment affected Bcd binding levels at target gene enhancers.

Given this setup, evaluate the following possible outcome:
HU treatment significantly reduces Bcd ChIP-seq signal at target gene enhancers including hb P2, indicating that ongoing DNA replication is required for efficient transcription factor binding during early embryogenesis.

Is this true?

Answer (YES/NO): NO